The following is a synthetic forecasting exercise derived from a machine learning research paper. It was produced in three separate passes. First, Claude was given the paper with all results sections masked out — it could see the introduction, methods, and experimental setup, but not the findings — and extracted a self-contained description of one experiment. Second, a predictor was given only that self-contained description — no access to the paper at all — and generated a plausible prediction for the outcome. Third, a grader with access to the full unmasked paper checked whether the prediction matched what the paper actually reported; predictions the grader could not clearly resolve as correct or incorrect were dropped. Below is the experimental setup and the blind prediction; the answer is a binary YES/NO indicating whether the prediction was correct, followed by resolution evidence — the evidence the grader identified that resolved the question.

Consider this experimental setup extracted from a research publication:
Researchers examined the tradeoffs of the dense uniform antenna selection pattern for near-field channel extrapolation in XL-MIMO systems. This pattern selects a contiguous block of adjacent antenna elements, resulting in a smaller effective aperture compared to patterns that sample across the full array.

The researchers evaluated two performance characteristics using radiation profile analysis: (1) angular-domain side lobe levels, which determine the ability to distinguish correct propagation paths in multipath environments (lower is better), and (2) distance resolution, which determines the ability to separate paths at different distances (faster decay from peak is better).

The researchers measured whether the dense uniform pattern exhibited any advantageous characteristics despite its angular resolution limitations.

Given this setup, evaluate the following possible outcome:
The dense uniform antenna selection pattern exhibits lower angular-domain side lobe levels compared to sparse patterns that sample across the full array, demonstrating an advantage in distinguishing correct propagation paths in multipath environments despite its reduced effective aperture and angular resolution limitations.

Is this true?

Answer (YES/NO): YES